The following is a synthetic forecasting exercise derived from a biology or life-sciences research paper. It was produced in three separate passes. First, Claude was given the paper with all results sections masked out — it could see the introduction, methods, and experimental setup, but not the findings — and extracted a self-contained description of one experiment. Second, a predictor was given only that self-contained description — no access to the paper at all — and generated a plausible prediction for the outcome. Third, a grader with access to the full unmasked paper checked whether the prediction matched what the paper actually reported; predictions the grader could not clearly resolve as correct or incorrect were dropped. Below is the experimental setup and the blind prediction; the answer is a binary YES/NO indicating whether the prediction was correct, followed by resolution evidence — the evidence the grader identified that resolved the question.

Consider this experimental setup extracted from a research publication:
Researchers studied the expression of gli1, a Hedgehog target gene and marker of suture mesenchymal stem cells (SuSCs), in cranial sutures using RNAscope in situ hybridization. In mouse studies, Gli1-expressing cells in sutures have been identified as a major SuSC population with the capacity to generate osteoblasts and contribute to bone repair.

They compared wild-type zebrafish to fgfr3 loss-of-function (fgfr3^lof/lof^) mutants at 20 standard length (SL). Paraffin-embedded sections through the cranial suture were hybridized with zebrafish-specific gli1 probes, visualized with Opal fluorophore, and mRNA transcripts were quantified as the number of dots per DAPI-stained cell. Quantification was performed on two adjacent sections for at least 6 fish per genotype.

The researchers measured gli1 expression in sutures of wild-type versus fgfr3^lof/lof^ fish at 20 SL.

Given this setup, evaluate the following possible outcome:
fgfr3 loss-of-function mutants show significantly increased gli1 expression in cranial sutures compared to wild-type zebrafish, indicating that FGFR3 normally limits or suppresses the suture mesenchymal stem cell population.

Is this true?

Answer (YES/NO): NO